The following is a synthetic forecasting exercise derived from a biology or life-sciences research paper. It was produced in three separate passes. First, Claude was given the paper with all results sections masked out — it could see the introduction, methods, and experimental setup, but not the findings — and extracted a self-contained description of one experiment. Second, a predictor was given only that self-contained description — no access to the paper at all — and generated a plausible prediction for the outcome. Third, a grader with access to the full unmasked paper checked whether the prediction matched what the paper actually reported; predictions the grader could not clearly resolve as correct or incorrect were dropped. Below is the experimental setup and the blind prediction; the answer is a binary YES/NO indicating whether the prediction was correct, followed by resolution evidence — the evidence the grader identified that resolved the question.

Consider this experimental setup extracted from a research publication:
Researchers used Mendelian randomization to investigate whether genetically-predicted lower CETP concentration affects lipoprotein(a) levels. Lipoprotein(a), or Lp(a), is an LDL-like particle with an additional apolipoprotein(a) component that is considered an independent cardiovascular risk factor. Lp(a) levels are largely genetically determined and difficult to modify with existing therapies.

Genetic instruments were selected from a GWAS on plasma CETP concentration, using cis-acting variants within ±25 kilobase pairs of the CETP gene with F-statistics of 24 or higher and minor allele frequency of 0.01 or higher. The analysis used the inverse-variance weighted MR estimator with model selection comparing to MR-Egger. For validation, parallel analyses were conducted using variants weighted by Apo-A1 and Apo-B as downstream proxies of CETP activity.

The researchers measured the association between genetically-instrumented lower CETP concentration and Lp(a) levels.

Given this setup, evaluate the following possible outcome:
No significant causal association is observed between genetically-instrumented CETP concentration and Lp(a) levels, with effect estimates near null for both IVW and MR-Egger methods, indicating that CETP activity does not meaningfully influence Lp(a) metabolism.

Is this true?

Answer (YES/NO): NO